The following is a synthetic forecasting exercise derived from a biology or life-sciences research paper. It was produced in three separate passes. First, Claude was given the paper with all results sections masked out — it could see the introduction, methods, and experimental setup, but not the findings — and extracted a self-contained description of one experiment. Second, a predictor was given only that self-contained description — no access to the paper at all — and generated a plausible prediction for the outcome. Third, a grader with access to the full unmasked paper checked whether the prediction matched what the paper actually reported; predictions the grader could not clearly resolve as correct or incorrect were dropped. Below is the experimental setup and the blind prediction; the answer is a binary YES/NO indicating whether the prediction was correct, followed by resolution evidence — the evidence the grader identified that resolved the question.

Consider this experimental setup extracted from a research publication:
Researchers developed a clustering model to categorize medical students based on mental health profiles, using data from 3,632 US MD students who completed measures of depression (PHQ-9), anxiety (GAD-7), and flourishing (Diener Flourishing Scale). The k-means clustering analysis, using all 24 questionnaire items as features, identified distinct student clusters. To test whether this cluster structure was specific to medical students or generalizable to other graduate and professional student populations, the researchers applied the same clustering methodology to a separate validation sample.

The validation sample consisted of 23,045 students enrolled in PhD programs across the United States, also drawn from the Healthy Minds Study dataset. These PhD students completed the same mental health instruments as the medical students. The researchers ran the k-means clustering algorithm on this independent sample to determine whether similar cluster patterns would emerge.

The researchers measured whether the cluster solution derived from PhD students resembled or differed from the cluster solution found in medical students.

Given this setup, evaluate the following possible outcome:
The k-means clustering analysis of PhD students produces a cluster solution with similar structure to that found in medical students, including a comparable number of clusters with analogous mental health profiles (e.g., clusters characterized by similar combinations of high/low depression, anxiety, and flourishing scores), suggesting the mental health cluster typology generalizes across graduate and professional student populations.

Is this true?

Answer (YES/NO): YES